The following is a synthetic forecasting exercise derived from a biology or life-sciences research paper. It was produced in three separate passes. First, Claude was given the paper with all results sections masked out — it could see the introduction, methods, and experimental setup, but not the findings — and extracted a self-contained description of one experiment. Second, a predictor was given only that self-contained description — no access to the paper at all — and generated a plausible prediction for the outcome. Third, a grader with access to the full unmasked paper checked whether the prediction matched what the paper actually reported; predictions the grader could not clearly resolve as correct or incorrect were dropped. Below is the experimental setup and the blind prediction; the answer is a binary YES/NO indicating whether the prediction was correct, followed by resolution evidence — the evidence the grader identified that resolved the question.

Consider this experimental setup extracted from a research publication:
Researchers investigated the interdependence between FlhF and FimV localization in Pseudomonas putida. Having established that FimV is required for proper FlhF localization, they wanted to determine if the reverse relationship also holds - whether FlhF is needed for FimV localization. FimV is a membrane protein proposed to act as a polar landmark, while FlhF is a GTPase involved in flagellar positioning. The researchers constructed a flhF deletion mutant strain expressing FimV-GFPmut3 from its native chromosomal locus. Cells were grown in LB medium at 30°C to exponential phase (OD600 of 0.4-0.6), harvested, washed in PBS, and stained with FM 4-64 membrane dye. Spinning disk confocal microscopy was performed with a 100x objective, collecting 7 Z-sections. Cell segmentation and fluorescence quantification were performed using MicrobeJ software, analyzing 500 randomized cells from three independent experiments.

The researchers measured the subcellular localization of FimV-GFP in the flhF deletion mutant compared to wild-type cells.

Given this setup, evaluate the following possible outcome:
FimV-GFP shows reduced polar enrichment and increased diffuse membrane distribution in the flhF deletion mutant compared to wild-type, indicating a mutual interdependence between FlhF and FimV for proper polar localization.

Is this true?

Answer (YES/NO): NO